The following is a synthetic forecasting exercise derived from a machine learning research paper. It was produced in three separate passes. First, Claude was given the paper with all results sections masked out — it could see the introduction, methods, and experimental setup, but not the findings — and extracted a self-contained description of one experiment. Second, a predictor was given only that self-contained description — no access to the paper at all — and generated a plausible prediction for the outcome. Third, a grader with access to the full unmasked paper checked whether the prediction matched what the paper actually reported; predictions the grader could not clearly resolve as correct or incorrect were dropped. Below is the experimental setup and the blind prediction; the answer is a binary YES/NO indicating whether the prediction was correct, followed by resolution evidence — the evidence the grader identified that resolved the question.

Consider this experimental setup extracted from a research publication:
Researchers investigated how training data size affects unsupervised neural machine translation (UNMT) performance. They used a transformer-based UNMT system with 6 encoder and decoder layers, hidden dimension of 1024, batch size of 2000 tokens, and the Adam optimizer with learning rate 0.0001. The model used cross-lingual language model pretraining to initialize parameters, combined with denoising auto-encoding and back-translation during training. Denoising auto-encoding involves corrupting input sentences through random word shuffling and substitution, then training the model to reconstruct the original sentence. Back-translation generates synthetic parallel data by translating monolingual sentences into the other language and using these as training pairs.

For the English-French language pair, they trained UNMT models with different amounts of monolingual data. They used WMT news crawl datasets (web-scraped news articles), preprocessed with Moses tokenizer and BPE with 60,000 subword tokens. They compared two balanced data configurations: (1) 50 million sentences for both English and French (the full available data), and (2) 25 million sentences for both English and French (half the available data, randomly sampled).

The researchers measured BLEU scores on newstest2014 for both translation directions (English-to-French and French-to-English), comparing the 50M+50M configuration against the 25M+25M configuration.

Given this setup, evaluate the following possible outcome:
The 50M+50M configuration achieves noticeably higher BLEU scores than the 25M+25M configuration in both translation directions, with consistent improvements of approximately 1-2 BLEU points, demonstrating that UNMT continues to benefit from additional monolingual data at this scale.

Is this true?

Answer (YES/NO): NO